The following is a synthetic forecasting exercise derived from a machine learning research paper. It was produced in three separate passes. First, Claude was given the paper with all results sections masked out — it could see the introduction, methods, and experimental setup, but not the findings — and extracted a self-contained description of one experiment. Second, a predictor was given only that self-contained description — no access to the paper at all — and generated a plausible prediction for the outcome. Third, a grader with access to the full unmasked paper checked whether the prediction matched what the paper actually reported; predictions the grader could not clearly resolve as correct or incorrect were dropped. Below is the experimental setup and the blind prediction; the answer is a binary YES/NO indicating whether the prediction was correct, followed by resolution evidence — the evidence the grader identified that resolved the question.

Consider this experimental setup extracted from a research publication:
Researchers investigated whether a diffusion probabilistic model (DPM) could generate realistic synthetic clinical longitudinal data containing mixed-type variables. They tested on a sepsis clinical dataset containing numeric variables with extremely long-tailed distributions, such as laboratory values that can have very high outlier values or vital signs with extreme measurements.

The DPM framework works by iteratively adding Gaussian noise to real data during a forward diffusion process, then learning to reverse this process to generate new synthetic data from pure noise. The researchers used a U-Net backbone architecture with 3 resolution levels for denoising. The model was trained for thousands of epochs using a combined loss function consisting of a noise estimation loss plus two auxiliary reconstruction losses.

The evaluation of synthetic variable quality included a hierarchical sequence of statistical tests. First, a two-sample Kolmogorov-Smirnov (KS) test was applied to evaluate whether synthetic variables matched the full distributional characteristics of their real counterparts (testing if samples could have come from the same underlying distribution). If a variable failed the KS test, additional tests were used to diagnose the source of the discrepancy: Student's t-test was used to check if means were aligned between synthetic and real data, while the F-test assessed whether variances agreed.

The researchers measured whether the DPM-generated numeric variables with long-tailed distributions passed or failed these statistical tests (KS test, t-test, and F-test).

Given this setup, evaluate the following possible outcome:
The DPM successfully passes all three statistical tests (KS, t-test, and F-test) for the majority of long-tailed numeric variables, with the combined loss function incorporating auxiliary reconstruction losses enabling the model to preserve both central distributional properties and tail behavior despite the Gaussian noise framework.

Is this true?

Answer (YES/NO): NO